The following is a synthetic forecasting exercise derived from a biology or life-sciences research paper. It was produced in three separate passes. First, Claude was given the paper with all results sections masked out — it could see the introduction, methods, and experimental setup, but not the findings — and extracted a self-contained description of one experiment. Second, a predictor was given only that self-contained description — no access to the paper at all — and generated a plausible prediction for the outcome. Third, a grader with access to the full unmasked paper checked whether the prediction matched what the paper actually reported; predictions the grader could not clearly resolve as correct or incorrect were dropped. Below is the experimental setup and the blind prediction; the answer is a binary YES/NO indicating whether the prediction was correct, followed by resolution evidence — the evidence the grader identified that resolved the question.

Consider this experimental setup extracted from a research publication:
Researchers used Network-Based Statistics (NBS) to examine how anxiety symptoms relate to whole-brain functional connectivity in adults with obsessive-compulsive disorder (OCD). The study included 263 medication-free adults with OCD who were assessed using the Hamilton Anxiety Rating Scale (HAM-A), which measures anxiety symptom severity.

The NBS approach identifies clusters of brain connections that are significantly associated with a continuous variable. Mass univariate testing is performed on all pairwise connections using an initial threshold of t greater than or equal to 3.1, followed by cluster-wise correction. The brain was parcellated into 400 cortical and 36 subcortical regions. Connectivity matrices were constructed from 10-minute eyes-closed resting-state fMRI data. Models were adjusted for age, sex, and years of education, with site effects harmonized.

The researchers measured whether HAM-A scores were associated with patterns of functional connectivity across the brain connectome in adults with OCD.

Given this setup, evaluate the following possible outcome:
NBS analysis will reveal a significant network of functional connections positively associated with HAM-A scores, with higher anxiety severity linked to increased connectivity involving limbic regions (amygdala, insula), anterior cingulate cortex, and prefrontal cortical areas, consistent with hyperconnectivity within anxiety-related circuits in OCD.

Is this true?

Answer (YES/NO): NO